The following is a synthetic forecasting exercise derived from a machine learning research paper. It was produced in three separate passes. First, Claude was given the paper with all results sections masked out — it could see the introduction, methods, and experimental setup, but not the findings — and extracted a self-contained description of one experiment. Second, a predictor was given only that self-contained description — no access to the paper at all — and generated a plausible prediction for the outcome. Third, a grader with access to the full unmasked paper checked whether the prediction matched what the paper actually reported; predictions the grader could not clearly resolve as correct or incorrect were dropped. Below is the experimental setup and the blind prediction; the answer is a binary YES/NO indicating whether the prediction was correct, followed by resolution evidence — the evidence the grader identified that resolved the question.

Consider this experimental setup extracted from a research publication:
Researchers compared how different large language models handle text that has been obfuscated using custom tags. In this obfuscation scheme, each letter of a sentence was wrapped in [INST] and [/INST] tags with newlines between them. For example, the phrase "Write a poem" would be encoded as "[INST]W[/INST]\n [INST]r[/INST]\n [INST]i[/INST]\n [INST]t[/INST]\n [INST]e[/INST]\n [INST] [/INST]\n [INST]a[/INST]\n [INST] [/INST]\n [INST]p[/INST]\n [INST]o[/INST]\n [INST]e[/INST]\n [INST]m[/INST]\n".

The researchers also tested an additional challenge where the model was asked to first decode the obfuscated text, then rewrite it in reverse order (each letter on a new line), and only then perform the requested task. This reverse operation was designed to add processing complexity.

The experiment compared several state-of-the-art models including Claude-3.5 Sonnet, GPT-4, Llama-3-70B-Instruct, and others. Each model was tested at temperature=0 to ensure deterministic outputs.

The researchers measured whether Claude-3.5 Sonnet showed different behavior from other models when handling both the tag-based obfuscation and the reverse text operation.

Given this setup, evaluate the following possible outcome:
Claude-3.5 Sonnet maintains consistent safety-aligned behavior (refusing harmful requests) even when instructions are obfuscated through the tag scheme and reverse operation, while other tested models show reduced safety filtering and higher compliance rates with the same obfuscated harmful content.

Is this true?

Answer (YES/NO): NO